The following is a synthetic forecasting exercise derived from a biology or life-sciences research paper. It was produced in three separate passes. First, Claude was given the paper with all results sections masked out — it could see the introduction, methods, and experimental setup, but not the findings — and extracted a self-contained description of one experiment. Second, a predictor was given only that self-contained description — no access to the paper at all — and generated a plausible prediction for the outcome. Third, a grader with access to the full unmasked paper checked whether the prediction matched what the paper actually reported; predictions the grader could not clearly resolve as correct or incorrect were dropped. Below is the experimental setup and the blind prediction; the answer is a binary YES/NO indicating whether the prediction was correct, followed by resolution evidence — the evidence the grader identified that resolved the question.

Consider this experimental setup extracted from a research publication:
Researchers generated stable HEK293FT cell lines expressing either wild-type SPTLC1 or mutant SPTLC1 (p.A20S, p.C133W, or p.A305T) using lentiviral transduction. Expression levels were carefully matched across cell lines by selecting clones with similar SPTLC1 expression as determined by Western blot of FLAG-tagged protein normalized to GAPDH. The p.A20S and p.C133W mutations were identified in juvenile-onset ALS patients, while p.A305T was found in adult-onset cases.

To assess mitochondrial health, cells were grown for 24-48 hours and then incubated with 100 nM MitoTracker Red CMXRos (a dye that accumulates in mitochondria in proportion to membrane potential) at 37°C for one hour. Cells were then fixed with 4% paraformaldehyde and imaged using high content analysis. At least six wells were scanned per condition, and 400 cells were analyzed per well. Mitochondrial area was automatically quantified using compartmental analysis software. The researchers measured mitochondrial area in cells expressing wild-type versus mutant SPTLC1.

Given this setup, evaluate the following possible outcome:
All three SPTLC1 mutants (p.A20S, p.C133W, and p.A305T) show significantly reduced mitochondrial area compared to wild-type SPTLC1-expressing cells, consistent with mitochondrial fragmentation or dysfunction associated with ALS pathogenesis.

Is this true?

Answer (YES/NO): YES